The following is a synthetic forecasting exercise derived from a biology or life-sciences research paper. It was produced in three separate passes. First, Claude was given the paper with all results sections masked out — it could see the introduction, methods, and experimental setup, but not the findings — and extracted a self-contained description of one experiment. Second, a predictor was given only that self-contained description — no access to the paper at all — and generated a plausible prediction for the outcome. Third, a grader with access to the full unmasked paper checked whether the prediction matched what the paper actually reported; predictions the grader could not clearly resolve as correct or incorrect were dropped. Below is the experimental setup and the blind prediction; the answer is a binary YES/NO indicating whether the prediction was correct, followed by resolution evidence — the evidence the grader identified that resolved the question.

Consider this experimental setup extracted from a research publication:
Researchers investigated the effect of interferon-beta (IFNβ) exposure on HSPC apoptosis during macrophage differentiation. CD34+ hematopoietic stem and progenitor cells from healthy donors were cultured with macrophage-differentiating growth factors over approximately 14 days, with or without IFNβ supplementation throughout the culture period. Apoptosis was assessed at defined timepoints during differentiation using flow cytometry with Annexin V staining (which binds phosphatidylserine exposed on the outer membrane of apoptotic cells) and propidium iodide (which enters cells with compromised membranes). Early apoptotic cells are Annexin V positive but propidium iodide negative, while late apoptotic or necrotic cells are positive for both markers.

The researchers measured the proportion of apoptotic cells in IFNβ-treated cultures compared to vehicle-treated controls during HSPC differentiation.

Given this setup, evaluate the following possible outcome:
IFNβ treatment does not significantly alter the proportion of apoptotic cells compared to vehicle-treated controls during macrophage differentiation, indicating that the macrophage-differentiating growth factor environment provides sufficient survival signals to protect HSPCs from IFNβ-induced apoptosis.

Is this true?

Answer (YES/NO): NO